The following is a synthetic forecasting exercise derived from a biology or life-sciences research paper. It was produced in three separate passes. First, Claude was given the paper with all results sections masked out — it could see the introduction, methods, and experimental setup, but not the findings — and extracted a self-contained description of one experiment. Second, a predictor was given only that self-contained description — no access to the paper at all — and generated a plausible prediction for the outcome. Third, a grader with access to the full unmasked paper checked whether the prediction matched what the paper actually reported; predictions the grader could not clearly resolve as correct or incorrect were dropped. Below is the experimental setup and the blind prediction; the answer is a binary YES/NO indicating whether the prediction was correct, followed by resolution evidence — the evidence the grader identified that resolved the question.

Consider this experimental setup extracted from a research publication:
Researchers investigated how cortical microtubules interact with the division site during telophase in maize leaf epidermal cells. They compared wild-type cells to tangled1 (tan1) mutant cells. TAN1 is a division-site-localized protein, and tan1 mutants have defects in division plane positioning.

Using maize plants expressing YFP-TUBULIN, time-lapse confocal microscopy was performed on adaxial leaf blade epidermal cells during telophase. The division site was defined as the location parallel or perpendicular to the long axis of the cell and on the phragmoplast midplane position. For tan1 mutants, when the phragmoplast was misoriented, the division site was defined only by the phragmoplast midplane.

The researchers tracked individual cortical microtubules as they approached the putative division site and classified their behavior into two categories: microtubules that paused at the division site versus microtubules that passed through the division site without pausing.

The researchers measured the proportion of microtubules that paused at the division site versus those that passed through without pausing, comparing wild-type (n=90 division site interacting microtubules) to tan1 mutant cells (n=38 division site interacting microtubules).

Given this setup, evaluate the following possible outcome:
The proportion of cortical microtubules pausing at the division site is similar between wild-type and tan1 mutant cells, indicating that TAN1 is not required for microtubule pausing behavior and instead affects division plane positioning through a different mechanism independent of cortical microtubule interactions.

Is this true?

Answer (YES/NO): NO